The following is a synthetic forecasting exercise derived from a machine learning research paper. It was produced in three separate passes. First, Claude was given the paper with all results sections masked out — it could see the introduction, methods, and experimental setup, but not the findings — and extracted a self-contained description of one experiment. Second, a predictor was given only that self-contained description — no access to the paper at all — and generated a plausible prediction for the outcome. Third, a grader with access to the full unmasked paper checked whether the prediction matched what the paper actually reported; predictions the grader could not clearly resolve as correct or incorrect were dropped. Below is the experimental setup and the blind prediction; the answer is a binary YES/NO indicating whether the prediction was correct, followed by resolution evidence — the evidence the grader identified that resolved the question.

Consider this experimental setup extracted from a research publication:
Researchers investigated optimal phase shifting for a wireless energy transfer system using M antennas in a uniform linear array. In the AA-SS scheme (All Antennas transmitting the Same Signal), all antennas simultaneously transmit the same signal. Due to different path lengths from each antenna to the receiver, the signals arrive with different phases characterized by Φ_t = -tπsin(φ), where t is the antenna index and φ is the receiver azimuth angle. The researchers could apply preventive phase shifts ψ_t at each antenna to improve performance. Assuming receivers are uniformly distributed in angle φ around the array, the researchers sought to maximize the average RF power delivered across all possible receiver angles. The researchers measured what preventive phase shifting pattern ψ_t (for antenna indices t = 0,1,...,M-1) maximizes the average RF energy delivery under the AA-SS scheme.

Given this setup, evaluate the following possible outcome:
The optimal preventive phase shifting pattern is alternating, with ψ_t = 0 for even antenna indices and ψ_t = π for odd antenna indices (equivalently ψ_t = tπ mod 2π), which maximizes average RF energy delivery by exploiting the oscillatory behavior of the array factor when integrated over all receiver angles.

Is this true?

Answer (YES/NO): YES